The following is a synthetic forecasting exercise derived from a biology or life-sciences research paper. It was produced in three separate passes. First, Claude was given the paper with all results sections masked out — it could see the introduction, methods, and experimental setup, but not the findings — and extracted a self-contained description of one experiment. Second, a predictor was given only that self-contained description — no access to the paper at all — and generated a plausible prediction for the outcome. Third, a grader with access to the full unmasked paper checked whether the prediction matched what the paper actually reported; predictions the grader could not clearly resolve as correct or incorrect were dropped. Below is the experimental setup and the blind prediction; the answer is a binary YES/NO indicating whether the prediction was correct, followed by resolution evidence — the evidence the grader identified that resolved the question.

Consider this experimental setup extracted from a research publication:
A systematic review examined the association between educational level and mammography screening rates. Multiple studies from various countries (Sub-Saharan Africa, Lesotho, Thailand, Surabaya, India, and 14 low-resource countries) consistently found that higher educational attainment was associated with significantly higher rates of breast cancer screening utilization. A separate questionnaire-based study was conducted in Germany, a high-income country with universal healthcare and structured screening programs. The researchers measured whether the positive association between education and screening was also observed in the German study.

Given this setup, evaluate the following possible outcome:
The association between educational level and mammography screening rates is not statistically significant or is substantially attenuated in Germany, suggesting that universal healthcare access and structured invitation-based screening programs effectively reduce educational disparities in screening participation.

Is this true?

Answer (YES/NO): NO